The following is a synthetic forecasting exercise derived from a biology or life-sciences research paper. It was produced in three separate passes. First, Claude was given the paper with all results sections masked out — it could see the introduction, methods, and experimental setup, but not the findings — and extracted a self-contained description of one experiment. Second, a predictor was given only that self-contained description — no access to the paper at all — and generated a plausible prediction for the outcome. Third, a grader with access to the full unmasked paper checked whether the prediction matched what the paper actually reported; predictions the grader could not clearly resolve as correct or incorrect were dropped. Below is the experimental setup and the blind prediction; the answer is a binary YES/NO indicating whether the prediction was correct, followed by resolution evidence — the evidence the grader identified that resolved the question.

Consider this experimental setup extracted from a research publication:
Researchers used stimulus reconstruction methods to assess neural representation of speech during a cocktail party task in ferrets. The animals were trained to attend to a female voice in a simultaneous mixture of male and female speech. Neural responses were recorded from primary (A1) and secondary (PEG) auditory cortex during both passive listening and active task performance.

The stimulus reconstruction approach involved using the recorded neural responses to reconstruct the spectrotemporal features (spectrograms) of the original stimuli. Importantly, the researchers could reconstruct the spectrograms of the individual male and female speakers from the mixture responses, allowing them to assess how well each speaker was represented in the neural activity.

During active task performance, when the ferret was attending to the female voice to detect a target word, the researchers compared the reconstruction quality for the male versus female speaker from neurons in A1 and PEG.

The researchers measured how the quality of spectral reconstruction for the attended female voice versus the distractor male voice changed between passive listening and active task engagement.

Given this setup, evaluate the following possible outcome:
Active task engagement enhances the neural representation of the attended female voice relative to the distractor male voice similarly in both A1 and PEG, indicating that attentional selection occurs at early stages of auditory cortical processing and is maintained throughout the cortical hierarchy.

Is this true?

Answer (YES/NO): NO